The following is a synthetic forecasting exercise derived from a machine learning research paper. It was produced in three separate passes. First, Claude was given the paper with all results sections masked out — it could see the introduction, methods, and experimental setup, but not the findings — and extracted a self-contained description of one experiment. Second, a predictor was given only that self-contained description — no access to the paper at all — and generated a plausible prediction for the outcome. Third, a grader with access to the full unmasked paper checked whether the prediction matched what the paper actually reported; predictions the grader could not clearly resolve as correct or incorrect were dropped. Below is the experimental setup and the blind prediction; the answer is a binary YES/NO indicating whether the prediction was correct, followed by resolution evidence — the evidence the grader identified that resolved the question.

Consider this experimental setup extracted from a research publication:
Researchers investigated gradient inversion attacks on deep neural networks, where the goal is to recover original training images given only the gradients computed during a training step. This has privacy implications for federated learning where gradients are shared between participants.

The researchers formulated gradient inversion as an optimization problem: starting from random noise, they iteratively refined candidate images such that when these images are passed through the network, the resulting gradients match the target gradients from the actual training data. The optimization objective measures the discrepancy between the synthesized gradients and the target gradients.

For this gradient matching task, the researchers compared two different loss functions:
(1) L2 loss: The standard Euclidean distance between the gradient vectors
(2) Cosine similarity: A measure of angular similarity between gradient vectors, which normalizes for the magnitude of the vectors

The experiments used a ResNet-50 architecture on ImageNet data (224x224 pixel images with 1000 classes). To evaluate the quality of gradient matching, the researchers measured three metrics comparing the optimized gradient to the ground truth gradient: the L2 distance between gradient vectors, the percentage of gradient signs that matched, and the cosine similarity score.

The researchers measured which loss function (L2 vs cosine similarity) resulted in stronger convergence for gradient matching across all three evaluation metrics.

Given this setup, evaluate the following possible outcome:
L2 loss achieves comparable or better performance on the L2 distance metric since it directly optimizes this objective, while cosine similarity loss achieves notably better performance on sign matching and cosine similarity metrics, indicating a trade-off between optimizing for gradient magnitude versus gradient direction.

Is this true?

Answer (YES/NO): NO